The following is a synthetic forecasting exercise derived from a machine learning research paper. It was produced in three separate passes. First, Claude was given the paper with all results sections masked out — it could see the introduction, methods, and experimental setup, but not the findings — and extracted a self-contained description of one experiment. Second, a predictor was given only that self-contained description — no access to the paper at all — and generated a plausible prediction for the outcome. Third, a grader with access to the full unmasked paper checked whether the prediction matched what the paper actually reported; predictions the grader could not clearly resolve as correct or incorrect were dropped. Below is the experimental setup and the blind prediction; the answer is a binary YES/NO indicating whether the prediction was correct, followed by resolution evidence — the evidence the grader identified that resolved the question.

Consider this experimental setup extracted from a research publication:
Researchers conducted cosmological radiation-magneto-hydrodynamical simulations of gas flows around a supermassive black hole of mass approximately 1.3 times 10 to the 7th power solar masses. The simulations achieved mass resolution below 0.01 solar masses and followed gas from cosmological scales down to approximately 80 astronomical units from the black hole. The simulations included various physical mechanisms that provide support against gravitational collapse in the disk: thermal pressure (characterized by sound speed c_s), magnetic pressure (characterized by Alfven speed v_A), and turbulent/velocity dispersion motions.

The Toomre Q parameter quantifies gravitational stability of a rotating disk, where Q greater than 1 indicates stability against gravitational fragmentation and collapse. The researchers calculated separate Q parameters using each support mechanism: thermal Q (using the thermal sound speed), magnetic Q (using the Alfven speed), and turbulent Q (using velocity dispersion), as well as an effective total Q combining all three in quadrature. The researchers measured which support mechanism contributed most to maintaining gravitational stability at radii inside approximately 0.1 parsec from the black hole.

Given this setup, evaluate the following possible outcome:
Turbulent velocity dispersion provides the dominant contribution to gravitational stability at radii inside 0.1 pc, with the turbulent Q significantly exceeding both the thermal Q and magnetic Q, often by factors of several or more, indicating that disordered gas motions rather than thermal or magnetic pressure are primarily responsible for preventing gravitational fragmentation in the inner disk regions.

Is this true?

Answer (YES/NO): NO